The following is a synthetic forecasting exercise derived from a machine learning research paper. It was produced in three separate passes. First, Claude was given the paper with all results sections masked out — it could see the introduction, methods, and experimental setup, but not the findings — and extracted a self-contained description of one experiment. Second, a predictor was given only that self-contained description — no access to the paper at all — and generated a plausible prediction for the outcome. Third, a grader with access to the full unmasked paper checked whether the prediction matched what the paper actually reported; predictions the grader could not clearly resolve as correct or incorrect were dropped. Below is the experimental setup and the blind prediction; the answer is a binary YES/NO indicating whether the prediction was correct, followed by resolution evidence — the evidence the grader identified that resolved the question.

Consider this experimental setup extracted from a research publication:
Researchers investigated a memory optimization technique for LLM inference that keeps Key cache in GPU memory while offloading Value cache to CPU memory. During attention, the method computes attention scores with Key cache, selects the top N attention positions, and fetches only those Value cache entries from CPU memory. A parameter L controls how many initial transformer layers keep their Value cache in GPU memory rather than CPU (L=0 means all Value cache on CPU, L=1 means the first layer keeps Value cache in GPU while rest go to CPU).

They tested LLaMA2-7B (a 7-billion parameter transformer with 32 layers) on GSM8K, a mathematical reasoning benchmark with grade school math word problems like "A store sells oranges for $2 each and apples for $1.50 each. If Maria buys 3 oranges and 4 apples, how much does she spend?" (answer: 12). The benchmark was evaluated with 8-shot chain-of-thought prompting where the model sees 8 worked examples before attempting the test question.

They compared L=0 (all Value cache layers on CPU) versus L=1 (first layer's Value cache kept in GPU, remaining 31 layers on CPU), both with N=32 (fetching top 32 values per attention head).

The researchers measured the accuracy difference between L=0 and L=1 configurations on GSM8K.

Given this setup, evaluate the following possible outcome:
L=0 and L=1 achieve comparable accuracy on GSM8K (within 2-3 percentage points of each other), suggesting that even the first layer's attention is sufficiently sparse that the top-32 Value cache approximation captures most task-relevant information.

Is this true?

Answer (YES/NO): NO